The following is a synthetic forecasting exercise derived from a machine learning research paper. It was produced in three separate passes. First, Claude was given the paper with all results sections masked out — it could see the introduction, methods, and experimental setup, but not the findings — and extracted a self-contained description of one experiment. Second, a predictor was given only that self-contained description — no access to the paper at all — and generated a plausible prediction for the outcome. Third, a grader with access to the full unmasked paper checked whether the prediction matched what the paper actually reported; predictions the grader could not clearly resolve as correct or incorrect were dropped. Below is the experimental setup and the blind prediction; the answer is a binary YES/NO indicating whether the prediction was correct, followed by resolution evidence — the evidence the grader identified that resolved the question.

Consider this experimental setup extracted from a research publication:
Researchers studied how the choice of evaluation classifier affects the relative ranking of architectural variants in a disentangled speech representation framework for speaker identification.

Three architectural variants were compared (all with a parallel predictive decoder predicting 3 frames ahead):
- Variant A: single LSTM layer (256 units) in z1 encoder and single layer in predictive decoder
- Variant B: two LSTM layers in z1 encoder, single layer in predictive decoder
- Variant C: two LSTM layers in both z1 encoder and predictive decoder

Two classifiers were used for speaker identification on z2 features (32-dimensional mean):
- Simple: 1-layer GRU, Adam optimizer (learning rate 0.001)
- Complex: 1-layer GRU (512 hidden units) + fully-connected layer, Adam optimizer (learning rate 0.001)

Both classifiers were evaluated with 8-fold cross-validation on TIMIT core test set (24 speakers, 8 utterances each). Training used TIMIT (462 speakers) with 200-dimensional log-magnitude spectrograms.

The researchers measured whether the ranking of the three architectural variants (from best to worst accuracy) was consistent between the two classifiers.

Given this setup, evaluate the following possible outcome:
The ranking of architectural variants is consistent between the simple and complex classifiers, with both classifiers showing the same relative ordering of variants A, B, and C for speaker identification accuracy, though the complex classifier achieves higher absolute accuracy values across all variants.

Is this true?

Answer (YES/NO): NO